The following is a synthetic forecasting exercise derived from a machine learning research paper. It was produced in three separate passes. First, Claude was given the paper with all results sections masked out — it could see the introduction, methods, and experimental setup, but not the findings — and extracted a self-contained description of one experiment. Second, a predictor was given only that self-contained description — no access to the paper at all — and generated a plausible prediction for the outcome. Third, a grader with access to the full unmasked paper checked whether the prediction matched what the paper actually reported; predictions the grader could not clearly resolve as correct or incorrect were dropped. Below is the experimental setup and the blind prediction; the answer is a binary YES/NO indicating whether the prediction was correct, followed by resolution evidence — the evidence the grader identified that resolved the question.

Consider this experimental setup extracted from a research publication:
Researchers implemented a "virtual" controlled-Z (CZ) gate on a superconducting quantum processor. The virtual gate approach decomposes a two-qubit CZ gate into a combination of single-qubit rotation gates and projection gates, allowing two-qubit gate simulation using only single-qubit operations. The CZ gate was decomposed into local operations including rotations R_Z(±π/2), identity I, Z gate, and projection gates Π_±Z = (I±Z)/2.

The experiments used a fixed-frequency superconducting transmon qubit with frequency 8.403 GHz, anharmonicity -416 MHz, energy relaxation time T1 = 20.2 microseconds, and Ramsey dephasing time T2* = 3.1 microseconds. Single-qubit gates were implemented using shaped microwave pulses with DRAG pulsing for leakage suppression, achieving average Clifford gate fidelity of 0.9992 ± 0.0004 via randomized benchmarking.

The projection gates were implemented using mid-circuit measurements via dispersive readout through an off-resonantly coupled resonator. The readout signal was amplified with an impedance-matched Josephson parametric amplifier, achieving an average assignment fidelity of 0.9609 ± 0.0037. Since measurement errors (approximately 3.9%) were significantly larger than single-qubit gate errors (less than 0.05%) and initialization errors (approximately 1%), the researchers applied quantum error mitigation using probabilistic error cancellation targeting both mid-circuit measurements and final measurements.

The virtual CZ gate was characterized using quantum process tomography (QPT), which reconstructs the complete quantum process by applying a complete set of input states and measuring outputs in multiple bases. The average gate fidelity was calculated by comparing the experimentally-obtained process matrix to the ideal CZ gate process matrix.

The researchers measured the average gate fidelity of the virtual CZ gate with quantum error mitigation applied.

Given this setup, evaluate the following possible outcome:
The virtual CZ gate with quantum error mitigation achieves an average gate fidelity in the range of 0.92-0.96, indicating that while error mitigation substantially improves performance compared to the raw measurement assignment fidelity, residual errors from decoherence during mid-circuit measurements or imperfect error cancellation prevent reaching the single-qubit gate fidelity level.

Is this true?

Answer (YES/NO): NO